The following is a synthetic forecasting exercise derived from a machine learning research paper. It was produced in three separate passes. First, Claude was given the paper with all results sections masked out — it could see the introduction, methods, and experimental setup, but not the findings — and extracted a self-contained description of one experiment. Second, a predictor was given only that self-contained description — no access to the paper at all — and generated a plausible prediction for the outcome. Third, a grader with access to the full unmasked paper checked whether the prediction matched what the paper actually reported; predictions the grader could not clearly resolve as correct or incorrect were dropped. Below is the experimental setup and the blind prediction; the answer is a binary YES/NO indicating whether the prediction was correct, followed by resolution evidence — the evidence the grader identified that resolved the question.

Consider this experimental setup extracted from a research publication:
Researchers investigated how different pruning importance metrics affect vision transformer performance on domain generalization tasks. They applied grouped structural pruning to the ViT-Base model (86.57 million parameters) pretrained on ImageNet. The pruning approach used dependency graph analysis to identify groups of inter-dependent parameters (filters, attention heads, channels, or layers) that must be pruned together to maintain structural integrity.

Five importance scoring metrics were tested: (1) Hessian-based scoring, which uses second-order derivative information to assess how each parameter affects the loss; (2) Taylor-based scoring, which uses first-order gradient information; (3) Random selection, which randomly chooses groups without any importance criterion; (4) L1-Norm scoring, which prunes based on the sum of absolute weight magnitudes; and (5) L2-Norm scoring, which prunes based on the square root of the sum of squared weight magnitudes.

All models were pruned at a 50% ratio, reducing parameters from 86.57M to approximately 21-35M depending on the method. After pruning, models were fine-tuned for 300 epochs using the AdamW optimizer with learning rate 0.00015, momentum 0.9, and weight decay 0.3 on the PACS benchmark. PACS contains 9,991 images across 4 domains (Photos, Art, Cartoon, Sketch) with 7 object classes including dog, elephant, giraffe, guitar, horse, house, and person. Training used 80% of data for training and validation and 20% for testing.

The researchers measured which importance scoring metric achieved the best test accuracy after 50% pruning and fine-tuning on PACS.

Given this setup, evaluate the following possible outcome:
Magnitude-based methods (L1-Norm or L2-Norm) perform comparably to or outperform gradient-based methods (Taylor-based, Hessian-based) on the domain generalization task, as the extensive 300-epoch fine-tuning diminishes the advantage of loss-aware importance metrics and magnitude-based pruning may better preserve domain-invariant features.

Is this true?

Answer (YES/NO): NO